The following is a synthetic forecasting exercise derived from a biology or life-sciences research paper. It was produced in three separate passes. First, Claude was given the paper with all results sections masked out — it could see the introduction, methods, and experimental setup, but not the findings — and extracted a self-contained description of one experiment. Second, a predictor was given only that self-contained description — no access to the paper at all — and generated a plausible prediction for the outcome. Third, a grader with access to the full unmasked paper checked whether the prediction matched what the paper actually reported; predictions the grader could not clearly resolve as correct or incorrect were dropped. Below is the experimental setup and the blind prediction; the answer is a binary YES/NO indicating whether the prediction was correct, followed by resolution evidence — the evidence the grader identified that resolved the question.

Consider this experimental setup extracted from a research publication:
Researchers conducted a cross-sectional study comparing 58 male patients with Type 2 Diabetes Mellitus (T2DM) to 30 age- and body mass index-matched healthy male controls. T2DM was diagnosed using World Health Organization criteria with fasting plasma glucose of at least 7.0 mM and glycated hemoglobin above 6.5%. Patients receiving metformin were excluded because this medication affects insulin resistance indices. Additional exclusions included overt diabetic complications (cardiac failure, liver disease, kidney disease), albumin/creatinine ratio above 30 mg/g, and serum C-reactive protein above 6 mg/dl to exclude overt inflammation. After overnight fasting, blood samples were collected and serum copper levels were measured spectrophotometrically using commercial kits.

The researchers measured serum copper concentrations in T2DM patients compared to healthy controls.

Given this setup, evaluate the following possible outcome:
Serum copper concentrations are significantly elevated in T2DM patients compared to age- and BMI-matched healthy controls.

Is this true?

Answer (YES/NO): YES